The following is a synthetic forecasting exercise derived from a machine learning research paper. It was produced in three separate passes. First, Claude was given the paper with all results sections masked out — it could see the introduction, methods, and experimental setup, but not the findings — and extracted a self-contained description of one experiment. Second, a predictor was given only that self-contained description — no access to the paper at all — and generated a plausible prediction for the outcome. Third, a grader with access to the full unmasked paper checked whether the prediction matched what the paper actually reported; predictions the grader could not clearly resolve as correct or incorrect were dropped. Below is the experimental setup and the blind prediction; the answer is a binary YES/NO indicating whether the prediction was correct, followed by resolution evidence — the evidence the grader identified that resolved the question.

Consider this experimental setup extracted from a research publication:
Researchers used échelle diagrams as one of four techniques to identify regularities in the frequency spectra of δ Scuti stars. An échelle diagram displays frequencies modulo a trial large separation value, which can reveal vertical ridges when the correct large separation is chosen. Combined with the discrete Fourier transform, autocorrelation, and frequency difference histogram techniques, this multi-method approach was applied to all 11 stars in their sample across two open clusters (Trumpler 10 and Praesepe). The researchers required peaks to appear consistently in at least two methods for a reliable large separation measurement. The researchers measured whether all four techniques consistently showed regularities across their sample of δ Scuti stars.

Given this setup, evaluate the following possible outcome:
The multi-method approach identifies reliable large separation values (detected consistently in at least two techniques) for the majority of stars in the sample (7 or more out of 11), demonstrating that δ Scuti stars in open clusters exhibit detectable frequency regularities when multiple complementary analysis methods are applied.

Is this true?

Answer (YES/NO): YES